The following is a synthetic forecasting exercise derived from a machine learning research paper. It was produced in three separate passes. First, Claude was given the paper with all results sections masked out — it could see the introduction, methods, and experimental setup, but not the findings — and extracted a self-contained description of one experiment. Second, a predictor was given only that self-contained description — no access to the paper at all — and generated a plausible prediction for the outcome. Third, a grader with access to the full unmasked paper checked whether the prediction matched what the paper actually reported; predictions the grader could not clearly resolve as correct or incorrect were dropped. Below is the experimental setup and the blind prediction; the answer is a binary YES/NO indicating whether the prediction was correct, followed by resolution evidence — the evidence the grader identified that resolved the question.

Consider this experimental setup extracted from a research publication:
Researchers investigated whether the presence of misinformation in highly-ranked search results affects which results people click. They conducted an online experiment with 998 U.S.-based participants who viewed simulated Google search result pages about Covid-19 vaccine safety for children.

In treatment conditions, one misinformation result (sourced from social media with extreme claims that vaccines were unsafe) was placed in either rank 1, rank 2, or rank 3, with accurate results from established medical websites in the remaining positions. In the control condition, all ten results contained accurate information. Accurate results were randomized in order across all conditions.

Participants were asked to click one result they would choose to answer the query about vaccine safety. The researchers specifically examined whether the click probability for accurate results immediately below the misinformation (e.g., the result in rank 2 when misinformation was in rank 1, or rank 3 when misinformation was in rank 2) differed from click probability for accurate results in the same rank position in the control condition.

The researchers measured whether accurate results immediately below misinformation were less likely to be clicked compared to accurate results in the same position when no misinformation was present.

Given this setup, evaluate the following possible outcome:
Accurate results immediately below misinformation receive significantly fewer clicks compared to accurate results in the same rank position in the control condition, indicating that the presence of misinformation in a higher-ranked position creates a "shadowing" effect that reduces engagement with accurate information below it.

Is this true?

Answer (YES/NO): NO